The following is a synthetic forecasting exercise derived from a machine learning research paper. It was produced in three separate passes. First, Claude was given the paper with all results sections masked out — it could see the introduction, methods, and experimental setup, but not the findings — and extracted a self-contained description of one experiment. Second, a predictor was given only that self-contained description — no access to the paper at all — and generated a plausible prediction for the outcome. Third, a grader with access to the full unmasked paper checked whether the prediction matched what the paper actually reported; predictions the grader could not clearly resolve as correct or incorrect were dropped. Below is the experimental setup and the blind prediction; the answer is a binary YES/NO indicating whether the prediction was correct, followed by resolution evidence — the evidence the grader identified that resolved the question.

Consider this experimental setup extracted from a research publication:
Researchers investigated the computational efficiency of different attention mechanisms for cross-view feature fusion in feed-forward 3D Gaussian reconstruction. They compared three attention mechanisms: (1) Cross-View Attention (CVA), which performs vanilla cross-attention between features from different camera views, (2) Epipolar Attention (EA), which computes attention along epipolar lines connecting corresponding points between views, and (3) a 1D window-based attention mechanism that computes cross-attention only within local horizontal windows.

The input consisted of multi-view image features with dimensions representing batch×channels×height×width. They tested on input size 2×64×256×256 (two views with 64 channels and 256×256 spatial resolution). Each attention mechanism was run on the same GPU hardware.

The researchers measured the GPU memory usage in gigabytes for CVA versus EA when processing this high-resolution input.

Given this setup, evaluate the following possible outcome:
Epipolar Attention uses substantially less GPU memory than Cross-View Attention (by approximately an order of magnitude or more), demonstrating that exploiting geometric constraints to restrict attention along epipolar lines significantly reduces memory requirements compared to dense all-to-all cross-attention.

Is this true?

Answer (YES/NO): NO